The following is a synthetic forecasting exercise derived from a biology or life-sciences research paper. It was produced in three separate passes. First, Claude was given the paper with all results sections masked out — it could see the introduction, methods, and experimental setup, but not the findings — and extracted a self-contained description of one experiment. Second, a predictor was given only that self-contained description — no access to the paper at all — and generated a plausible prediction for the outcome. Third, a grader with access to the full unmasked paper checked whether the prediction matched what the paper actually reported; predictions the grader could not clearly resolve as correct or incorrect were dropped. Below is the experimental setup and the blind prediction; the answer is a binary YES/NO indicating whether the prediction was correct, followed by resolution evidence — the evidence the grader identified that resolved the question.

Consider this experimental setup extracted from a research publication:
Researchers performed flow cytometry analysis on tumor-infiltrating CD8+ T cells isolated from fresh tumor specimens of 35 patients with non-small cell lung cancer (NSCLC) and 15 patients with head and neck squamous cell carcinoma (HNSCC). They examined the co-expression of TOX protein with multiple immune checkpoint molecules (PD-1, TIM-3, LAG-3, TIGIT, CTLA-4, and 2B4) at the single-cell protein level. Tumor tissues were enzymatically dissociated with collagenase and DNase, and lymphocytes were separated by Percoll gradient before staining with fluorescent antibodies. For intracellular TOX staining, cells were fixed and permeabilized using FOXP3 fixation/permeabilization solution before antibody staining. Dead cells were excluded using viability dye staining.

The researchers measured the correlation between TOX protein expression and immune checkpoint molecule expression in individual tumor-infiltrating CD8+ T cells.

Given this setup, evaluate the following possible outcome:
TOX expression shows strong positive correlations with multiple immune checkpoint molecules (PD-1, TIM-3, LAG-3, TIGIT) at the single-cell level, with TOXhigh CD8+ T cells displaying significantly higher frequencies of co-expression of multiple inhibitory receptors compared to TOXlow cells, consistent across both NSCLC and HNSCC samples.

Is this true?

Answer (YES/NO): YES